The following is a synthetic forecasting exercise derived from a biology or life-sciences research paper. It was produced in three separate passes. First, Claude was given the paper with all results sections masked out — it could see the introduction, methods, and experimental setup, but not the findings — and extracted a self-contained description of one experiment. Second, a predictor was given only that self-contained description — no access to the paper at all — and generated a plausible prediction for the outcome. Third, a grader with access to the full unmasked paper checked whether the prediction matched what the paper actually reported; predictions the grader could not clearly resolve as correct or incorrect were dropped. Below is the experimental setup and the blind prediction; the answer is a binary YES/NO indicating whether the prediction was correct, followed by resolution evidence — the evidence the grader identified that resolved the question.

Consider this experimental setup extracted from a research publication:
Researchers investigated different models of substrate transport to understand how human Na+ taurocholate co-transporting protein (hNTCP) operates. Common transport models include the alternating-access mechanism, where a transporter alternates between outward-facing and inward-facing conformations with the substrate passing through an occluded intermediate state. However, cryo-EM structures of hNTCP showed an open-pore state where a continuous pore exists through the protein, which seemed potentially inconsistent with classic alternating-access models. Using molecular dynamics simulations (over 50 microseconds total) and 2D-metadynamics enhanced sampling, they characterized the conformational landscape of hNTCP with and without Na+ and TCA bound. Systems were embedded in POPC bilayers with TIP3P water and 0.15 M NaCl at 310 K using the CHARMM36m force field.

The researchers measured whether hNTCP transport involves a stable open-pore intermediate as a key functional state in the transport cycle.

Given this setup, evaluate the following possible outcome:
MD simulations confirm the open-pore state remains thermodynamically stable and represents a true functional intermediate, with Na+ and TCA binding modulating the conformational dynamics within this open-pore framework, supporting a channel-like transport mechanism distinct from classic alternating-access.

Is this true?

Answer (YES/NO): NO